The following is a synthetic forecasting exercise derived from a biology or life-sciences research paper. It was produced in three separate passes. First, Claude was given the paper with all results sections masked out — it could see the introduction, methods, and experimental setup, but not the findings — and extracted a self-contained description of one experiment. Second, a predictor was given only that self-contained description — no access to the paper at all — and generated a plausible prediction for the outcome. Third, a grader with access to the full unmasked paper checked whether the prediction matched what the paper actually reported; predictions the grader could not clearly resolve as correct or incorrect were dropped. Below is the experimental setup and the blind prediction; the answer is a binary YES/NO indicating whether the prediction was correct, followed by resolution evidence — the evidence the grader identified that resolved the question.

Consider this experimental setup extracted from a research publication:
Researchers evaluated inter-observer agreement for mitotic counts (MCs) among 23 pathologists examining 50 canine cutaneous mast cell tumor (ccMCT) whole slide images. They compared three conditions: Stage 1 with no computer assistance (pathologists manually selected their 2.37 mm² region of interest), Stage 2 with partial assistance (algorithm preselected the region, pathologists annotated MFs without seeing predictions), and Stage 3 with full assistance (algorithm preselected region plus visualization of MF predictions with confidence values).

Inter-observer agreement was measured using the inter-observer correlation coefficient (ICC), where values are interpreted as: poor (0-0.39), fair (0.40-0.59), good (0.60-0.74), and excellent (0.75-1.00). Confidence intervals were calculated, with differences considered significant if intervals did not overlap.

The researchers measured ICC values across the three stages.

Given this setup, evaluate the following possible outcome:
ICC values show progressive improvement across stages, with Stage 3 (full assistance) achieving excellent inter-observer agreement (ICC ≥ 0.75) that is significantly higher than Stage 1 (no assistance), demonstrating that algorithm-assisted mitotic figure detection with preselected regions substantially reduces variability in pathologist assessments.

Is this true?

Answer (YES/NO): YES